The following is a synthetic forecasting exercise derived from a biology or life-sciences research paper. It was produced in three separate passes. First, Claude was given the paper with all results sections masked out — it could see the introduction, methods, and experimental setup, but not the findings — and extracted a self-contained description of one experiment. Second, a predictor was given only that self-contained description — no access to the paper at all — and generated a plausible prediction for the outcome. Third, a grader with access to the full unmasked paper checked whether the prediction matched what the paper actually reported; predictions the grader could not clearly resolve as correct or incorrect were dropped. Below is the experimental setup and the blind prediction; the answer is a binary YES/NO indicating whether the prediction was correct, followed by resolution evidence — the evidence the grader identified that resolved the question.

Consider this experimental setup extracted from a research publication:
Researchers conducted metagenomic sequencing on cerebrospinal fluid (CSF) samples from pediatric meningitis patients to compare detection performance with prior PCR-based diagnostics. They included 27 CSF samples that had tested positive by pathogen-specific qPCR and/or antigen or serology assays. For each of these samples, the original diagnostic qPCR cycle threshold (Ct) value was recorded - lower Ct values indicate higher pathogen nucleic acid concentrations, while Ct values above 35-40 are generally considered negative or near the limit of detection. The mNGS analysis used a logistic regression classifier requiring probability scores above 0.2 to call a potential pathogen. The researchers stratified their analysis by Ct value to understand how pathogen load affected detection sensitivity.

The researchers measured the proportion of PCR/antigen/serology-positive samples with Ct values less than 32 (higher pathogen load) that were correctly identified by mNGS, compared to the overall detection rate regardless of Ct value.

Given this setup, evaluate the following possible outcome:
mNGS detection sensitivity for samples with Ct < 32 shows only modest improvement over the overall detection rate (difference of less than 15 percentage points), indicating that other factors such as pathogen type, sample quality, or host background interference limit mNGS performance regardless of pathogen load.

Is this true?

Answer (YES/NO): NO